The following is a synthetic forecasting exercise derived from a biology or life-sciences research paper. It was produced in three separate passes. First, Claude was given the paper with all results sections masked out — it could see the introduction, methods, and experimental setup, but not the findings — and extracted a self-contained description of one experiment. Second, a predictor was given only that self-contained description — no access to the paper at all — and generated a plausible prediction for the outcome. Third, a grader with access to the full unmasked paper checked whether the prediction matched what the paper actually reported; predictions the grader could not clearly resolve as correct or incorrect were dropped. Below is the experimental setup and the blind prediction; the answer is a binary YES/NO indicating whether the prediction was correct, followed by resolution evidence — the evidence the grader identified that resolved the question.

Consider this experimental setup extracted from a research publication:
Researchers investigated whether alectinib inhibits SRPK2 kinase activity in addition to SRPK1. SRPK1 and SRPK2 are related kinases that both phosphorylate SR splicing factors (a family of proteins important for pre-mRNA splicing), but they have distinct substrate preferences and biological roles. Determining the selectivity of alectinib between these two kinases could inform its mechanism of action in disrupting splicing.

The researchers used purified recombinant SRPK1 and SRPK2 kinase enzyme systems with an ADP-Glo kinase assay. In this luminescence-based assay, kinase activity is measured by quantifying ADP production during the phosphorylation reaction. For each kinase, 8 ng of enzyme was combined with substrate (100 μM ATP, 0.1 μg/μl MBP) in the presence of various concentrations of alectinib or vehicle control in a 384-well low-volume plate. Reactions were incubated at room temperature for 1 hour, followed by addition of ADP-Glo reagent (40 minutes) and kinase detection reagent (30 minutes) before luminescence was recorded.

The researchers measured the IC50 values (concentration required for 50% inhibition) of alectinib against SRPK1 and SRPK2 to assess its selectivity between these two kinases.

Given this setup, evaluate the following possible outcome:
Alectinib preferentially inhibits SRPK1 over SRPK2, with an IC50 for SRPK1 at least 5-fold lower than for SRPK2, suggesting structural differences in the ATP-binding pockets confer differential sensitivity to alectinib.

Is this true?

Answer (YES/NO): YES